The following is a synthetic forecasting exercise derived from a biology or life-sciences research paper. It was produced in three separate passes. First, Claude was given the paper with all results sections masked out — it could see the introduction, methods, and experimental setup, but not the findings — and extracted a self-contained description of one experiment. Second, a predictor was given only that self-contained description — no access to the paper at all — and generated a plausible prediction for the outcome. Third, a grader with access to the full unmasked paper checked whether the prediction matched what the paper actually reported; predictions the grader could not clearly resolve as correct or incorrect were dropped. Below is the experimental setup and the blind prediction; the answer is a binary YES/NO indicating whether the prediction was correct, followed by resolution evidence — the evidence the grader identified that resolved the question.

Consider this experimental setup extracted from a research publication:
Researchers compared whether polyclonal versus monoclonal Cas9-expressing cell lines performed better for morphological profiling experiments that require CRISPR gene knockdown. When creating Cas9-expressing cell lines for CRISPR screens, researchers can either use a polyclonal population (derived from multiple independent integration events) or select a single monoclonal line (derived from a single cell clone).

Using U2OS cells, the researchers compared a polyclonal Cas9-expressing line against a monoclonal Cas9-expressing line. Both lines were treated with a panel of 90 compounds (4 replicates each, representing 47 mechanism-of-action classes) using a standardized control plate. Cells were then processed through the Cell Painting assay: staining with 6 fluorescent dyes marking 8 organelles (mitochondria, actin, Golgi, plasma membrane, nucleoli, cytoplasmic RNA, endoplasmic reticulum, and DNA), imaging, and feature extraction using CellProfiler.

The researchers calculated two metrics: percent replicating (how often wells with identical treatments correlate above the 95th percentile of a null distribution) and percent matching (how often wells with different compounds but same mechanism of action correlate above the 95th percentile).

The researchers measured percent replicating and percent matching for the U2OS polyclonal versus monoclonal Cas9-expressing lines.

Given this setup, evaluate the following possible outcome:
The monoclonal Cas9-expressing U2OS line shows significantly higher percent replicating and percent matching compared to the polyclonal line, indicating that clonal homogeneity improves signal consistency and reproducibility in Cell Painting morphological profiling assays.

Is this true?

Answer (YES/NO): NO